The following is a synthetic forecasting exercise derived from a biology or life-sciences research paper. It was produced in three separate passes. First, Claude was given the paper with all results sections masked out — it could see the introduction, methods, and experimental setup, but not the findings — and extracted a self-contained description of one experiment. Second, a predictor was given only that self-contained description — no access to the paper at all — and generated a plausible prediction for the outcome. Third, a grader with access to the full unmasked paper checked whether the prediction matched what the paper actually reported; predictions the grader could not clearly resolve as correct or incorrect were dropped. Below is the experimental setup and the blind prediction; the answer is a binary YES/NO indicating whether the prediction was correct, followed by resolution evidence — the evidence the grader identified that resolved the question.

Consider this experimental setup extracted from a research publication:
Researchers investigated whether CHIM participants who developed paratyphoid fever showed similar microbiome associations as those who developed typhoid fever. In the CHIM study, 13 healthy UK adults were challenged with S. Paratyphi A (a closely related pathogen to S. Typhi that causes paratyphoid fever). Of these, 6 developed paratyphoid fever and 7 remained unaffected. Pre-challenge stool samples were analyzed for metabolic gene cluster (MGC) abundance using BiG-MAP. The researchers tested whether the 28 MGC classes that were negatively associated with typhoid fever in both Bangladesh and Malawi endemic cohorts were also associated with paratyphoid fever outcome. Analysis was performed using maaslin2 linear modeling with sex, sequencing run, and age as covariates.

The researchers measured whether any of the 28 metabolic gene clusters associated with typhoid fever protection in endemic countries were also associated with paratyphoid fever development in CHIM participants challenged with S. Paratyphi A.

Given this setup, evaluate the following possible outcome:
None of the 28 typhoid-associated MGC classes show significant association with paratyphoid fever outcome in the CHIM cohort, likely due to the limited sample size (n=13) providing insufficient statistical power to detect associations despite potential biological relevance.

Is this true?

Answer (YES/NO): YES